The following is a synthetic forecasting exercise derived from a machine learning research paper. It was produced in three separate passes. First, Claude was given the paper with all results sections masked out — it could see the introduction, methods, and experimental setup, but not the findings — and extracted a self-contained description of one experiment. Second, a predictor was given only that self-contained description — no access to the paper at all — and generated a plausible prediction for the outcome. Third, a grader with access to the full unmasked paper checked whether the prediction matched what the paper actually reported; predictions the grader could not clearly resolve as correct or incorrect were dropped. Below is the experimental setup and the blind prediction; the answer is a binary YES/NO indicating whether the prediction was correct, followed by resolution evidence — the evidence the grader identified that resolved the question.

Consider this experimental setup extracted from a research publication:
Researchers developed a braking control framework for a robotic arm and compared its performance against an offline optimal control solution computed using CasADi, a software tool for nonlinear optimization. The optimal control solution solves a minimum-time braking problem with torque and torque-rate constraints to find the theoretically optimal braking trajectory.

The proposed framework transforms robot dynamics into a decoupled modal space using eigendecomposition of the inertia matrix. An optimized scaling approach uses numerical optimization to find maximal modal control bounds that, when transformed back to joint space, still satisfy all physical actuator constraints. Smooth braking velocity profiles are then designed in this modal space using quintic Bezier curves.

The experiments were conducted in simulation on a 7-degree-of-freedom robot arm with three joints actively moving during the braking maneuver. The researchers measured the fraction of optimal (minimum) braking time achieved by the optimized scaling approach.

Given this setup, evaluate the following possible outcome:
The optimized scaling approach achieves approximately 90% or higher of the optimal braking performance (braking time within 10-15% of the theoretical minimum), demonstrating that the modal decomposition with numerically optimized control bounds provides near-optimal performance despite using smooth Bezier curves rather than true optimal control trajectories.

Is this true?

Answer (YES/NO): NO